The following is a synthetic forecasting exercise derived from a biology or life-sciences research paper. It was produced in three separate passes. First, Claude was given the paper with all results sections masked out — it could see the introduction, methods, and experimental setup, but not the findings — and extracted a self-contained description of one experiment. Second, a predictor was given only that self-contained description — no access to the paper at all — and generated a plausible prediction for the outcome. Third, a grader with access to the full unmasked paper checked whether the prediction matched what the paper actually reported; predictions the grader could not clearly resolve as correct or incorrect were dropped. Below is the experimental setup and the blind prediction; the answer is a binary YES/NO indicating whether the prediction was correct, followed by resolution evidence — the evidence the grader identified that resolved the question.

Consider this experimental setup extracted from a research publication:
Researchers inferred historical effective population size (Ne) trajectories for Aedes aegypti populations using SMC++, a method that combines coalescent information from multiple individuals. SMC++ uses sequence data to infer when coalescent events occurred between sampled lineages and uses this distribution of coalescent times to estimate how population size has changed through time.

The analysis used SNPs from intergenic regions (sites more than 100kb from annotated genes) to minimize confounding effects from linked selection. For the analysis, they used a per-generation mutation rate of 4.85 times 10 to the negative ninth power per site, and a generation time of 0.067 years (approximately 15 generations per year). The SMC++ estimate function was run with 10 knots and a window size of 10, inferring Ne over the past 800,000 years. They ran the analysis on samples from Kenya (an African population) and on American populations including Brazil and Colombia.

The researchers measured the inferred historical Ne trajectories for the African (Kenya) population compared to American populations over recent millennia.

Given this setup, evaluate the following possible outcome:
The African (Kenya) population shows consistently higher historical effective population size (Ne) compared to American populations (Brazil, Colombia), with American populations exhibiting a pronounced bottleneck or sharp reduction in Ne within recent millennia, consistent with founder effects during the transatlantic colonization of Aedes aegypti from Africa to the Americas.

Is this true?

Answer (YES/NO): NO